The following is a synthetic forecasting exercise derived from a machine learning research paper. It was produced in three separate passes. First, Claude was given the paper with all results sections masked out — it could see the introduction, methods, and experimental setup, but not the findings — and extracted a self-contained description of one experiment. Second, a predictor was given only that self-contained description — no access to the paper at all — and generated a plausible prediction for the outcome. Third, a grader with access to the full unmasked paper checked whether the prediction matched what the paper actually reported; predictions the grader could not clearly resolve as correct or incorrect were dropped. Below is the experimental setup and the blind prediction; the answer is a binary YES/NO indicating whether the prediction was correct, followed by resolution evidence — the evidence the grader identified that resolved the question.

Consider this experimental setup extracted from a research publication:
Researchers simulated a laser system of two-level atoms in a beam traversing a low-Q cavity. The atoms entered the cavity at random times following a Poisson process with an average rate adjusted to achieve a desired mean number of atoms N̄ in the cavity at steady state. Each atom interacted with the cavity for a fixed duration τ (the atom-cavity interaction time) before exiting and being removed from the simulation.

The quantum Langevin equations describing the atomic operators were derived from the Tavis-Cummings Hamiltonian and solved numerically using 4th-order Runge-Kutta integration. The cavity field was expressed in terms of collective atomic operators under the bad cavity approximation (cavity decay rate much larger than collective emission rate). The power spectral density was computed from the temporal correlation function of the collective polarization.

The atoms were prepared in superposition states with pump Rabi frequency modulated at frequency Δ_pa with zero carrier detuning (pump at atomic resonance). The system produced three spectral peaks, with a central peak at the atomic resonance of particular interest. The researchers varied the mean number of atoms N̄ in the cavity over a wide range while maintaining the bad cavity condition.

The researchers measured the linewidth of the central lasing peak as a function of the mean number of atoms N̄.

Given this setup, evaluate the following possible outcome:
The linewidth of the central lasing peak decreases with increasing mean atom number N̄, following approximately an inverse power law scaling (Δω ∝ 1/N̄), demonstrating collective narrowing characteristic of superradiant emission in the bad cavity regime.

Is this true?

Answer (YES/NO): NO